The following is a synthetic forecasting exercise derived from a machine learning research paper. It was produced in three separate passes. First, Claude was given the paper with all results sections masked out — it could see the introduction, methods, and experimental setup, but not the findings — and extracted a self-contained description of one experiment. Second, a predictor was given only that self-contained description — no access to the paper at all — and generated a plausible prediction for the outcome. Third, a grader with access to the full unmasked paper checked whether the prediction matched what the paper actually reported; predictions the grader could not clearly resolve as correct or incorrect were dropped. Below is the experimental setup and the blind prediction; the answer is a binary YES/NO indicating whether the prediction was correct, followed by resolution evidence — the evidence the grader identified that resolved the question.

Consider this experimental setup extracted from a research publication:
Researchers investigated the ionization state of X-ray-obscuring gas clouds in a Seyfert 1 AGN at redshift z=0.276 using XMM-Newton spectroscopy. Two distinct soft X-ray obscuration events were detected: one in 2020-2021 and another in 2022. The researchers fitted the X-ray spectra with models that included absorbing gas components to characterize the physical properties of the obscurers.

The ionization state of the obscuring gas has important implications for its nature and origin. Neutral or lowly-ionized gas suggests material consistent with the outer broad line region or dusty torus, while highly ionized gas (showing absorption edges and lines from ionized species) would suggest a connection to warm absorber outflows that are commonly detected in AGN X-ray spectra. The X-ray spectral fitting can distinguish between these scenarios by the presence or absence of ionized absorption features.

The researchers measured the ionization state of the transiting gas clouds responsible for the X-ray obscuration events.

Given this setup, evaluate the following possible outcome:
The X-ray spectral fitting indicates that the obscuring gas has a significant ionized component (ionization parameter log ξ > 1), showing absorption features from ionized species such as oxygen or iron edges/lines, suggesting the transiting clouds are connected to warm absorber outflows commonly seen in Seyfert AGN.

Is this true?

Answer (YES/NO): NO